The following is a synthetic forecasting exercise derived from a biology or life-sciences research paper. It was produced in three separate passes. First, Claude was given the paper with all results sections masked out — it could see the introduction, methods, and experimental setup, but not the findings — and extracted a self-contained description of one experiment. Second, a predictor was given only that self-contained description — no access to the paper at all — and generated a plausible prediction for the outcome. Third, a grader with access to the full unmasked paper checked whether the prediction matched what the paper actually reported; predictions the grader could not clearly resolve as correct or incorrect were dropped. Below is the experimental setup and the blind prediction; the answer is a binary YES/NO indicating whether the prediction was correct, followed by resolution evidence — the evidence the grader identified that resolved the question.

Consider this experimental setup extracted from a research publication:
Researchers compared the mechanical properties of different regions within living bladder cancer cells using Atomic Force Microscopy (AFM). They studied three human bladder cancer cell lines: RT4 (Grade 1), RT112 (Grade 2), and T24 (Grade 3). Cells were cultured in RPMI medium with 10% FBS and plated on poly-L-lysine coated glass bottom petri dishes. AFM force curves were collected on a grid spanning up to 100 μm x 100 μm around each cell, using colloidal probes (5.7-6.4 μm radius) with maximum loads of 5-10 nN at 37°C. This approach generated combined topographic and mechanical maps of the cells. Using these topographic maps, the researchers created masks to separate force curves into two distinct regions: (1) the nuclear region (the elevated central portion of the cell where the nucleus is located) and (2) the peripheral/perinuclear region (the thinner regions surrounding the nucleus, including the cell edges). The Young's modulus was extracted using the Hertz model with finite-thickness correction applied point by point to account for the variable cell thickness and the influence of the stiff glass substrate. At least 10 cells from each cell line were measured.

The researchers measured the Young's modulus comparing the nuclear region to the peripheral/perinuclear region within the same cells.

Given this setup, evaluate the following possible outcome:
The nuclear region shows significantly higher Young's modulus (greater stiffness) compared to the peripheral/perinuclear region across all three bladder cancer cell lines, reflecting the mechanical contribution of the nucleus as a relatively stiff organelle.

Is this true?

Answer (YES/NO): NO